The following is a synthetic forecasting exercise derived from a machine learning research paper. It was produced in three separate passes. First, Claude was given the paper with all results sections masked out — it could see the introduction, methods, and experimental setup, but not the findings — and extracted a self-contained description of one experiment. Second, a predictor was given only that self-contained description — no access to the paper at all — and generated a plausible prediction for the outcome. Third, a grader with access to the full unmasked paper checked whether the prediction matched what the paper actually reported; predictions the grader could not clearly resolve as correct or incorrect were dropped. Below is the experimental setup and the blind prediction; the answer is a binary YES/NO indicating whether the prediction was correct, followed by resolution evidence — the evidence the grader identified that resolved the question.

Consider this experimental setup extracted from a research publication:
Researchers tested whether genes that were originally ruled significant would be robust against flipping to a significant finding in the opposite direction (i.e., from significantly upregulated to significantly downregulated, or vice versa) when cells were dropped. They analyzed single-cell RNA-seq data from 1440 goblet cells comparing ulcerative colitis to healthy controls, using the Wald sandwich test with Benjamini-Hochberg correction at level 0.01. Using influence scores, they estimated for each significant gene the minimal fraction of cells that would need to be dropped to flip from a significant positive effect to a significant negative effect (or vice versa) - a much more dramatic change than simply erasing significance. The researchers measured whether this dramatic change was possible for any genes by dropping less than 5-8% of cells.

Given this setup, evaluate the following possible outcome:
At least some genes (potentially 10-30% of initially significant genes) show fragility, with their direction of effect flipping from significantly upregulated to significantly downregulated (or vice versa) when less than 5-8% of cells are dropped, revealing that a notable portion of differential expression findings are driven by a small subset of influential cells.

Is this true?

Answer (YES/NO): NO